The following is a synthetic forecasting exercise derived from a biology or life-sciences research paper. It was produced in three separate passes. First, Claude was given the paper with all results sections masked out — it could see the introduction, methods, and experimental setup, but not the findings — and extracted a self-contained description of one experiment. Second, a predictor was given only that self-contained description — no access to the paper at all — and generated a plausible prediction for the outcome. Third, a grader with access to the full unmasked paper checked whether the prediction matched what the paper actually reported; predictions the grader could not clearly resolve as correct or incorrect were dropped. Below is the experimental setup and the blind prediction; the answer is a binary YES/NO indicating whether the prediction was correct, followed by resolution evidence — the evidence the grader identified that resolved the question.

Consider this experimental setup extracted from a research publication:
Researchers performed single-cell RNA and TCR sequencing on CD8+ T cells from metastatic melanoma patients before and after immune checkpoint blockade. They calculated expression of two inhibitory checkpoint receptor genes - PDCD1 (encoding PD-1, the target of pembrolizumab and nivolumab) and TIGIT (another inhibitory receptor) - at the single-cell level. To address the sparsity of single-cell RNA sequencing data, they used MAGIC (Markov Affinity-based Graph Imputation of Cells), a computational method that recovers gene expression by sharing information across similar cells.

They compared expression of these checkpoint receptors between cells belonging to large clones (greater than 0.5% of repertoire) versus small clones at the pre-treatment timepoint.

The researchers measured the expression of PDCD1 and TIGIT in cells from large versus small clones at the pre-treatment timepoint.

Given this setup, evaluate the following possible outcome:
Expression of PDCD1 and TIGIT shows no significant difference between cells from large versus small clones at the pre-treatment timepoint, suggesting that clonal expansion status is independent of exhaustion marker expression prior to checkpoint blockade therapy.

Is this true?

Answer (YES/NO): NO